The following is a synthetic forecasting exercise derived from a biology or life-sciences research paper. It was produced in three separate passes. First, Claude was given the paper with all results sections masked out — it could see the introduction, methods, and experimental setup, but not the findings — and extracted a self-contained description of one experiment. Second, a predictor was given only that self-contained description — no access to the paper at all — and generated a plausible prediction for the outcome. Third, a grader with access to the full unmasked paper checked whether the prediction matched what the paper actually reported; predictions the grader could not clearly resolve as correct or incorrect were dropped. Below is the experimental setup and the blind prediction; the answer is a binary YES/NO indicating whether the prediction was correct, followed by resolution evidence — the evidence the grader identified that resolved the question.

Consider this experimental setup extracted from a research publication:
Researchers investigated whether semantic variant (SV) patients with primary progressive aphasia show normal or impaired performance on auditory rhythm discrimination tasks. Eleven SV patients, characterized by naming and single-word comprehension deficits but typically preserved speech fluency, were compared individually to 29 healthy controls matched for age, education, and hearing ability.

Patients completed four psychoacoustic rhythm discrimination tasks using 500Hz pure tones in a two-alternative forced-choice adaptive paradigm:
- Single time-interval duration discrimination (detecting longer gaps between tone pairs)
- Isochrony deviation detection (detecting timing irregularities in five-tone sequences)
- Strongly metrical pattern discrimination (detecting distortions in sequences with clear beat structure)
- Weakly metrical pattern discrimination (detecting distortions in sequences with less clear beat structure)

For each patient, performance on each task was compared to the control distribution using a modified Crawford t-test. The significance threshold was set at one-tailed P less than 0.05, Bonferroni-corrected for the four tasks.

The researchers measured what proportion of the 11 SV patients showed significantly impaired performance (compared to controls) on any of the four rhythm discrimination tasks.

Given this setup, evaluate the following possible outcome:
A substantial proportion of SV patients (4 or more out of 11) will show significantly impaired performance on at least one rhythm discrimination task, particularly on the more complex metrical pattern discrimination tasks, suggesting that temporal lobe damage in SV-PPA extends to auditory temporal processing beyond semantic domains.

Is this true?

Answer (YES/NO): YES